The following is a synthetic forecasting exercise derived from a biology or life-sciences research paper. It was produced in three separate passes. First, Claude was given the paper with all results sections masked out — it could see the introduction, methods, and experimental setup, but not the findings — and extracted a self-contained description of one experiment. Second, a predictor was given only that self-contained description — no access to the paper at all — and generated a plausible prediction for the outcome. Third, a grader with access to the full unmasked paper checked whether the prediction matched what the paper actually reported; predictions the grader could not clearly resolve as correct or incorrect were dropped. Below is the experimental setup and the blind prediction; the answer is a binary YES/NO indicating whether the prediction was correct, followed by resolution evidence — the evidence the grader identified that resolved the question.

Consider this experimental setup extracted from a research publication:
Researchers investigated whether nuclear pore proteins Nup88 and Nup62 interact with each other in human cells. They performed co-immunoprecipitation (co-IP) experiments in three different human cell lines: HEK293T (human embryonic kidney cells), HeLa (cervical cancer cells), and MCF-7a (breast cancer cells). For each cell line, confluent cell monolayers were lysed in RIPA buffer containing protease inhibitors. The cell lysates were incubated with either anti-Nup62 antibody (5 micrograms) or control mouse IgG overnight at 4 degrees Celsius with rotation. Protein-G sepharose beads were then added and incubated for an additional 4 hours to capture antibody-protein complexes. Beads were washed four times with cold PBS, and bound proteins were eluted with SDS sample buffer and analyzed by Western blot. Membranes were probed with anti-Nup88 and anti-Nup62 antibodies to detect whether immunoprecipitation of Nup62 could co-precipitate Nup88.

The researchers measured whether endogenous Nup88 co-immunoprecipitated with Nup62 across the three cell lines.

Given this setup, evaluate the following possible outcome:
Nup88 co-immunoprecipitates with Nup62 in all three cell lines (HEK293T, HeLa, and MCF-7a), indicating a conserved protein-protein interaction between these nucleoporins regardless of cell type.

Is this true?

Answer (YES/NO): YES